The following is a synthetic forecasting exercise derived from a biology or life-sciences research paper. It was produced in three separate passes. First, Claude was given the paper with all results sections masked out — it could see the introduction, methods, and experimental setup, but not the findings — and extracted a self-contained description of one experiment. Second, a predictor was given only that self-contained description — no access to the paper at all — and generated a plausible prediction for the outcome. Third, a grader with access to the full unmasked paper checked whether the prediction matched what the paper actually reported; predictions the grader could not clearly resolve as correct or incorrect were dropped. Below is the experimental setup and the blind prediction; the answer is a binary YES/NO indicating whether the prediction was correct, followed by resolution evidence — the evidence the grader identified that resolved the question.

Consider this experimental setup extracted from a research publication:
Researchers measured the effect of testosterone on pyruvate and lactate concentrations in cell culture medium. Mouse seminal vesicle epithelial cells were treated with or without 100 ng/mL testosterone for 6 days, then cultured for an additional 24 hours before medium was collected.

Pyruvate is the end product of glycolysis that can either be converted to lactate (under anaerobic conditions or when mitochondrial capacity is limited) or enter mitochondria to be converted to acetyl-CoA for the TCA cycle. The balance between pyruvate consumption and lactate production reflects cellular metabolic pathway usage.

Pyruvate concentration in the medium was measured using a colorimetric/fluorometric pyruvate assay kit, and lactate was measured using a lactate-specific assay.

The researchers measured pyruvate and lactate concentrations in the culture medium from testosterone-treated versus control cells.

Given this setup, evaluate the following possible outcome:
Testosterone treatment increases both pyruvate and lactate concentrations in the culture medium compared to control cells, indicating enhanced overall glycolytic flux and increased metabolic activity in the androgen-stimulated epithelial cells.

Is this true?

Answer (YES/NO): NO